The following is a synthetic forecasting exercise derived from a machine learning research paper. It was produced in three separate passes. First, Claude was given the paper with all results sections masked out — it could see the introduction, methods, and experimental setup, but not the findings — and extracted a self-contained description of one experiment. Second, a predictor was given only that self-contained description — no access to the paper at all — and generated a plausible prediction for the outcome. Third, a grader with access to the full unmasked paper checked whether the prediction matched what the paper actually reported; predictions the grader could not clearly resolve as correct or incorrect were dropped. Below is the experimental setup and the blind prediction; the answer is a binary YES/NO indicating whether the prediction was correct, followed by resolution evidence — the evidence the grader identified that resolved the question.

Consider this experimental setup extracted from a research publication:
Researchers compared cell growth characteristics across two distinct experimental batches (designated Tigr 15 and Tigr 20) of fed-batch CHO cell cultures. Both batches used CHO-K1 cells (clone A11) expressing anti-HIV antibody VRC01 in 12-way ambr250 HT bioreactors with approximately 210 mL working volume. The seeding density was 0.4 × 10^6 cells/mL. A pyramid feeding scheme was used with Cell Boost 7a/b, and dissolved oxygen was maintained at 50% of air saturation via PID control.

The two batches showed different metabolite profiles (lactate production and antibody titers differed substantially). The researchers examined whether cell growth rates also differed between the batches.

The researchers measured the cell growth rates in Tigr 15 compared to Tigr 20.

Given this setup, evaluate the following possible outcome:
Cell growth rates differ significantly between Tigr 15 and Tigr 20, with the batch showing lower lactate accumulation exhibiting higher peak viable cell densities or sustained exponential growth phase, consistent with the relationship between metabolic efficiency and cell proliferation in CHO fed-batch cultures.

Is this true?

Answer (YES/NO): NO